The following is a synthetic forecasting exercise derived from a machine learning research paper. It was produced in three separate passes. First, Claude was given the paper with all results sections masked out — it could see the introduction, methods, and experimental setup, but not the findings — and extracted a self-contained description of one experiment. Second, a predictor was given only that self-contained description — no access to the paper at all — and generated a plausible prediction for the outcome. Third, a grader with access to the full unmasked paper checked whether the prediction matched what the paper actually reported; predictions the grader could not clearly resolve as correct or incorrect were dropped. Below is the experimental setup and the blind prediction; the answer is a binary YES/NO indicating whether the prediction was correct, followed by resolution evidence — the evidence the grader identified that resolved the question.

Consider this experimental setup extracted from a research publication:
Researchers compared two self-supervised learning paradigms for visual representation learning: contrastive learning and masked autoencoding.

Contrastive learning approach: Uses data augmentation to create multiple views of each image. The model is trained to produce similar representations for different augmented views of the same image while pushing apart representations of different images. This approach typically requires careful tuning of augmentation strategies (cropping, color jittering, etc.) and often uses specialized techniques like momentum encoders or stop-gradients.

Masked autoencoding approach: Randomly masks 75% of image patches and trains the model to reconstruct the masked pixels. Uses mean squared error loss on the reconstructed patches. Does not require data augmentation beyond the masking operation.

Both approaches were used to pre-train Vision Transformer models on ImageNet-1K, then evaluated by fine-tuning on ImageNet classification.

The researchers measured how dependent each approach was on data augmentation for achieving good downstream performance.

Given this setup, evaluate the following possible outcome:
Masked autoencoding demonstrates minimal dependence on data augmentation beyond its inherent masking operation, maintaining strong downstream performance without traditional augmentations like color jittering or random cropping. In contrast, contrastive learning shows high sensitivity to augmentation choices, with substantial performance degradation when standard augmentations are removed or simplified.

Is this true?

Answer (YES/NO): YES